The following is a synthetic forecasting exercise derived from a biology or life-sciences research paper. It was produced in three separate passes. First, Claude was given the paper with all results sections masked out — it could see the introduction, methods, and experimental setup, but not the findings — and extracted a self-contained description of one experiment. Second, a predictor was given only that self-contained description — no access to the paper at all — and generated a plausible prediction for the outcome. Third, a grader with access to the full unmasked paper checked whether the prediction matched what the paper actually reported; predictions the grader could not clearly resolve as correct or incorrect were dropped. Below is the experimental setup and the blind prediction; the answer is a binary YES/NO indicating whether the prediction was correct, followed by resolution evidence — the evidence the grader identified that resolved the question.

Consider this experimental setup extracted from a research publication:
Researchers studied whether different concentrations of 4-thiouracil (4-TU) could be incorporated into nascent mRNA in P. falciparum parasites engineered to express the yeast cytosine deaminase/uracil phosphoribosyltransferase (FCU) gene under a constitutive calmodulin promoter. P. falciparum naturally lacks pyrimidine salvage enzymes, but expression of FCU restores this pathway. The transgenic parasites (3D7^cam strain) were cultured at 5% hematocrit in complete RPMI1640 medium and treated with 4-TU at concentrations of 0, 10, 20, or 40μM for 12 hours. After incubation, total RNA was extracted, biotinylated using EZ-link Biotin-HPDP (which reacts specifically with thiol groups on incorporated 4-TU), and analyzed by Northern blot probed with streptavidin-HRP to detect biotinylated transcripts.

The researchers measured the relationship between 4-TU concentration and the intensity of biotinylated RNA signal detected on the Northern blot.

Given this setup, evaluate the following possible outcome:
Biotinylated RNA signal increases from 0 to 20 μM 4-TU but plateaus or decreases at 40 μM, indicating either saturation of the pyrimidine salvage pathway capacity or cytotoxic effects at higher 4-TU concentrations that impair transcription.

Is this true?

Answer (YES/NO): NO